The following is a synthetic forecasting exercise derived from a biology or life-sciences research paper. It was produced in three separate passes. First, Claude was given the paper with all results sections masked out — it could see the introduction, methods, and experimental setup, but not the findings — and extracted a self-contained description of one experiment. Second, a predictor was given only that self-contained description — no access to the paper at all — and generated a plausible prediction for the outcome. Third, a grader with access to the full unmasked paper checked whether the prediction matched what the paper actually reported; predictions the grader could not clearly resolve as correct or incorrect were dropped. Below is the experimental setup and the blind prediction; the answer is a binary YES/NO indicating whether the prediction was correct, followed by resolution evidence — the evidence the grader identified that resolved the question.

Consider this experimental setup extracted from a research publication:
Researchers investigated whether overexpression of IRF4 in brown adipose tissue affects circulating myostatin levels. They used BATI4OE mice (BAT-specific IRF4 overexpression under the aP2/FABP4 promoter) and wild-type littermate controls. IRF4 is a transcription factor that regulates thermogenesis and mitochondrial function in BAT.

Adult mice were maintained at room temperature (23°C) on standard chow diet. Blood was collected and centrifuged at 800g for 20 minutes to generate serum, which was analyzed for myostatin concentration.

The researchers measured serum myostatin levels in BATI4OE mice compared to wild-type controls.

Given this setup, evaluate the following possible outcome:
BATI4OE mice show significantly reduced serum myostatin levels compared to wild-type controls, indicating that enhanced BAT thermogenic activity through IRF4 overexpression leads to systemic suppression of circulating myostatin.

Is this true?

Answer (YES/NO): YES